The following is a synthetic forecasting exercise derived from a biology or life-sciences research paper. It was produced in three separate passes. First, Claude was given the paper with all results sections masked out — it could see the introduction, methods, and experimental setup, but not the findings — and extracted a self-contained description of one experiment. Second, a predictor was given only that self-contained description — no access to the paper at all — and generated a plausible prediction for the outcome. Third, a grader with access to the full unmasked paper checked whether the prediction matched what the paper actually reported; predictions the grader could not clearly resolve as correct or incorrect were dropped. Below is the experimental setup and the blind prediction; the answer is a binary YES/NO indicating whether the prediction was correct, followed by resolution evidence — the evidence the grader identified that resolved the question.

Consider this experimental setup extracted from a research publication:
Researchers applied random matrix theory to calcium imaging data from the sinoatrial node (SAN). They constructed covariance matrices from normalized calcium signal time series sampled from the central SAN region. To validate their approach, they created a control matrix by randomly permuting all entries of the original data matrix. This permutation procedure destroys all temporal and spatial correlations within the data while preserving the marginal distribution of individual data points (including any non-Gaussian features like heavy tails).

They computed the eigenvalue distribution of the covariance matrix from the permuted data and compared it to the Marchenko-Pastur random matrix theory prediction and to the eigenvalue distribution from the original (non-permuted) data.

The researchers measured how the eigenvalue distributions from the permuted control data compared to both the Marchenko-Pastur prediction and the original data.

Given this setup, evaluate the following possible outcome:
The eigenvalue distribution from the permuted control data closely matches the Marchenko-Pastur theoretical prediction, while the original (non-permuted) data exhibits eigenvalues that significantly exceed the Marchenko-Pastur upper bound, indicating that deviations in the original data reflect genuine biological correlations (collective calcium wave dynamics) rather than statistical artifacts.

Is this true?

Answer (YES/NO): YES